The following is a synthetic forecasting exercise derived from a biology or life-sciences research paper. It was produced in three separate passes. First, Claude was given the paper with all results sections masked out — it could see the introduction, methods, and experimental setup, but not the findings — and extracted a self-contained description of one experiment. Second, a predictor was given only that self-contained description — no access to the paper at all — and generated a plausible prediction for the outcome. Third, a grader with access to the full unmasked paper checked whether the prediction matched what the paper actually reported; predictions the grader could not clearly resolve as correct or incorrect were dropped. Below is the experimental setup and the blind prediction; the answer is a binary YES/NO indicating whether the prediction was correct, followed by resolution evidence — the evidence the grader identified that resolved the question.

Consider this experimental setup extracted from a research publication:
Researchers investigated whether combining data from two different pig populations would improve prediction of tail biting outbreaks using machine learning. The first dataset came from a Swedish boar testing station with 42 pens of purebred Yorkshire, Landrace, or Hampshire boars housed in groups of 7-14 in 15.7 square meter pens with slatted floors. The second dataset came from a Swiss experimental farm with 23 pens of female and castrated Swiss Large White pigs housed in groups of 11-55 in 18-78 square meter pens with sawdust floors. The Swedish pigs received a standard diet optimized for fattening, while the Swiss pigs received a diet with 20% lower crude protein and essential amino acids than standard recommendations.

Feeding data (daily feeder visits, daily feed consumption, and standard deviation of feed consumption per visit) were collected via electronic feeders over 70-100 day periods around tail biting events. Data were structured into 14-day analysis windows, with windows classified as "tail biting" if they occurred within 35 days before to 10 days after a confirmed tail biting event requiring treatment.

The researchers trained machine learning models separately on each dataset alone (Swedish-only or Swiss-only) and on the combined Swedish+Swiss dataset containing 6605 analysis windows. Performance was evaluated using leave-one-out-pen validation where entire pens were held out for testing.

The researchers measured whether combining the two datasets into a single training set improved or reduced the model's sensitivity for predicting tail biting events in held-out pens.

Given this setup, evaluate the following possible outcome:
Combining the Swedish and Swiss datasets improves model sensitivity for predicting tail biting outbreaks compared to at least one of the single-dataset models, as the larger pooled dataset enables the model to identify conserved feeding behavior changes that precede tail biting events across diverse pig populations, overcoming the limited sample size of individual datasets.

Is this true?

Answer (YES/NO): NO